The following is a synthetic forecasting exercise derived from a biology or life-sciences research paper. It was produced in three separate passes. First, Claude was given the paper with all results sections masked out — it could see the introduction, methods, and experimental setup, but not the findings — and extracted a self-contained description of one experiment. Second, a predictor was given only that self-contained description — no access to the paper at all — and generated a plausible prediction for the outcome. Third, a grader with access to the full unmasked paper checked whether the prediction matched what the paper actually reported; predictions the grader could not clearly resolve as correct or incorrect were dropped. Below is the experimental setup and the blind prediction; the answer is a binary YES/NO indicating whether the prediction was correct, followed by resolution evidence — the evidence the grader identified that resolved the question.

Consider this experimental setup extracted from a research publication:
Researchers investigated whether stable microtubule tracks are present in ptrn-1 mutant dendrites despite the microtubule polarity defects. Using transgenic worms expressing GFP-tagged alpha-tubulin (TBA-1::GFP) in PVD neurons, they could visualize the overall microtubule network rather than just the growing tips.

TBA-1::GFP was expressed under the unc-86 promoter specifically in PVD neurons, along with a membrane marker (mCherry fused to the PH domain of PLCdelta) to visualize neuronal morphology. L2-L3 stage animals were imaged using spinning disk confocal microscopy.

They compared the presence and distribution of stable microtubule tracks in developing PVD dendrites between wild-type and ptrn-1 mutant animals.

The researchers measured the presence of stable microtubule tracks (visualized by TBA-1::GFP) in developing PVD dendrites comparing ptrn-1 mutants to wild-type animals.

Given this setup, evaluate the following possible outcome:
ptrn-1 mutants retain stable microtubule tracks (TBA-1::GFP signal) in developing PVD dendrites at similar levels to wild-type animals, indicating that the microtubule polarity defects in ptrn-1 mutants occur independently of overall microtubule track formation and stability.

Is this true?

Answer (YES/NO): YES